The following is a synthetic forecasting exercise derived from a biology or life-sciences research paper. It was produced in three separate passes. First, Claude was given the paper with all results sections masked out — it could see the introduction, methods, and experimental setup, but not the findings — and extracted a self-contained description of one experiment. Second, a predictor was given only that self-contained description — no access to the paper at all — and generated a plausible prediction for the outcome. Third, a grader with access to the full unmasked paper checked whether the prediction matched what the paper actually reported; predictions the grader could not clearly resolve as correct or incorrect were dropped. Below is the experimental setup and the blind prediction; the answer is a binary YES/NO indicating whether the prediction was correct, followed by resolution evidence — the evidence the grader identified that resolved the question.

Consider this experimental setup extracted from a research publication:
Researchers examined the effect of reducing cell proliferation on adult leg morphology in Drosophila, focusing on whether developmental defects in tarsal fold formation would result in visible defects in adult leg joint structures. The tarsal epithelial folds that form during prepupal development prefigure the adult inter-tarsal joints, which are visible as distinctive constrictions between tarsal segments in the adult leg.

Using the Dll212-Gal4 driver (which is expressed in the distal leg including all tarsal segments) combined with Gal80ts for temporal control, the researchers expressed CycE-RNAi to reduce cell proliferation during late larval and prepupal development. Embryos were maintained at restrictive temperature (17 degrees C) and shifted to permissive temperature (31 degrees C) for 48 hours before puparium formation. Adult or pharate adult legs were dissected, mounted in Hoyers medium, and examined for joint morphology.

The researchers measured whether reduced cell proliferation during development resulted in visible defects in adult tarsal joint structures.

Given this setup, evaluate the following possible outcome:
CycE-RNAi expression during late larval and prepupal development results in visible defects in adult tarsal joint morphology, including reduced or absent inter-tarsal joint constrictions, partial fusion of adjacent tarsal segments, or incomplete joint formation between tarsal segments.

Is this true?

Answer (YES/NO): YES